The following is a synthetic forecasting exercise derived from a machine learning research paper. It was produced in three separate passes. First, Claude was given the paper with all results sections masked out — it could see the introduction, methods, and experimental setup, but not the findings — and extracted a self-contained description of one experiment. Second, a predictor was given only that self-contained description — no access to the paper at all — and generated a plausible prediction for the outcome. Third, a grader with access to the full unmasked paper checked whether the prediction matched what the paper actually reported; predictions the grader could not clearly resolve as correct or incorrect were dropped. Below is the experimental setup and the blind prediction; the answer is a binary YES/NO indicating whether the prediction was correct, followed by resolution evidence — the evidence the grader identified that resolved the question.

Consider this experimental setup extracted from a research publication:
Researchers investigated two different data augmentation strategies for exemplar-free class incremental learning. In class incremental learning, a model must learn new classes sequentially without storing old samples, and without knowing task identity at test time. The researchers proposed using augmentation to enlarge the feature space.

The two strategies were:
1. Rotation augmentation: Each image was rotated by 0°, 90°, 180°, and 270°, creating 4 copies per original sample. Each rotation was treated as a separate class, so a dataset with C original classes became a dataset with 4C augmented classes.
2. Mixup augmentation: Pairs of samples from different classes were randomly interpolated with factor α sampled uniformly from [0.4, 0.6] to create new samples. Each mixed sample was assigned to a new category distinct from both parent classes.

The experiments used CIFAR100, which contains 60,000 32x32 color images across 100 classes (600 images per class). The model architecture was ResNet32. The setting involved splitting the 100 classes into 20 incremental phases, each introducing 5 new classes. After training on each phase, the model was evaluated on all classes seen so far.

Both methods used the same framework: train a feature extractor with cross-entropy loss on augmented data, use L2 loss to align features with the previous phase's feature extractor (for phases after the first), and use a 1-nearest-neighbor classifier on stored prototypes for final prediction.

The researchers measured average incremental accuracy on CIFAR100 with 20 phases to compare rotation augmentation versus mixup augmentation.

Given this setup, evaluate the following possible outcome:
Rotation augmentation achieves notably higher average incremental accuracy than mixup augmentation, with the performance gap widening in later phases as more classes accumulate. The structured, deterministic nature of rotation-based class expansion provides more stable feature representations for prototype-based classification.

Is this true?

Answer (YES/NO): NO